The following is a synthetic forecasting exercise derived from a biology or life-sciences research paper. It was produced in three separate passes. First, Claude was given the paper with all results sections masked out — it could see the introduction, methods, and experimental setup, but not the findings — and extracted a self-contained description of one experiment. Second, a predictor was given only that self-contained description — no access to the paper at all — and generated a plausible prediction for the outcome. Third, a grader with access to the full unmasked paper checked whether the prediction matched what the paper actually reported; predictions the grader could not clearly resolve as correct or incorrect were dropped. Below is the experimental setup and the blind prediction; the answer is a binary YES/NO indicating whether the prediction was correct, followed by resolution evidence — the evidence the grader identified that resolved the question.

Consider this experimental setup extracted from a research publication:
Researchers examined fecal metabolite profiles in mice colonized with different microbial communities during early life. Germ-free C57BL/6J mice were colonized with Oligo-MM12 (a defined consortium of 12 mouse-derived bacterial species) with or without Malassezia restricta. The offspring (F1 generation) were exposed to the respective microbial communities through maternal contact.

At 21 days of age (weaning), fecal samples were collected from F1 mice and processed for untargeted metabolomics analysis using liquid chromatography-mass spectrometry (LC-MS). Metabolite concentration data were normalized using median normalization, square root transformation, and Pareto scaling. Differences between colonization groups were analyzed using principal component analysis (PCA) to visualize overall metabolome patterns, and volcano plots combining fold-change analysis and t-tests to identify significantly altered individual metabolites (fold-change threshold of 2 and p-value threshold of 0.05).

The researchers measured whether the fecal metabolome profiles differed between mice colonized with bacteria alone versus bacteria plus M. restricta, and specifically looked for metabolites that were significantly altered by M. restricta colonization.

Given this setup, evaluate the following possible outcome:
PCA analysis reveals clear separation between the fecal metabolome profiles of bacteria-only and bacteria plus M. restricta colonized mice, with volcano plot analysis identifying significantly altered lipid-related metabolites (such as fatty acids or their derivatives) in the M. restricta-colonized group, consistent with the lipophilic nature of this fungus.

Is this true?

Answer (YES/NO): YES